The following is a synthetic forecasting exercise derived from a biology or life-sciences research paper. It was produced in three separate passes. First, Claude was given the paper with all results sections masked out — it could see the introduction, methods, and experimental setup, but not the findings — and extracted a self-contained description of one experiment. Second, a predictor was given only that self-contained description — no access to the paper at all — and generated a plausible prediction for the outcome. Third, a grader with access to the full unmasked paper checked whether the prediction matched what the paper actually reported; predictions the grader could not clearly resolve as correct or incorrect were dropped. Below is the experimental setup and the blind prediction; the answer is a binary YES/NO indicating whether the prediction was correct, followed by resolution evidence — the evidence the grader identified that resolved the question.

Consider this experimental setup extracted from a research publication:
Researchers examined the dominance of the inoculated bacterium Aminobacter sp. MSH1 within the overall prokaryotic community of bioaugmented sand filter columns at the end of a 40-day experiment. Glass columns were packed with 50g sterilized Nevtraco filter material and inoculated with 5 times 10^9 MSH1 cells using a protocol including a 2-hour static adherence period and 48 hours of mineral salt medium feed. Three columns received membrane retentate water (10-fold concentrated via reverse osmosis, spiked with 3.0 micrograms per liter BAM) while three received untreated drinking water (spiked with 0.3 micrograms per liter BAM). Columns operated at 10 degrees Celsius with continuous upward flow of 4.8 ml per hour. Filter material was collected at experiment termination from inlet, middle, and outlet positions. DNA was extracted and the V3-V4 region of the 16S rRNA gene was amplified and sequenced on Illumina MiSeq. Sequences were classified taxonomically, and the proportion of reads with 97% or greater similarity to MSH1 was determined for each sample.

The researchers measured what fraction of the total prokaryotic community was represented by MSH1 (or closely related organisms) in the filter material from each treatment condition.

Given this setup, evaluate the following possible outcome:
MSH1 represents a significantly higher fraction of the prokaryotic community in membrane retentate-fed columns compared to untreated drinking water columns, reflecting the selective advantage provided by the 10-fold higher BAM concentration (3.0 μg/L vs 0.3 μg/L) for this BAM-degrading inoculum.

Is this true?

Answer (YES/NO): NO